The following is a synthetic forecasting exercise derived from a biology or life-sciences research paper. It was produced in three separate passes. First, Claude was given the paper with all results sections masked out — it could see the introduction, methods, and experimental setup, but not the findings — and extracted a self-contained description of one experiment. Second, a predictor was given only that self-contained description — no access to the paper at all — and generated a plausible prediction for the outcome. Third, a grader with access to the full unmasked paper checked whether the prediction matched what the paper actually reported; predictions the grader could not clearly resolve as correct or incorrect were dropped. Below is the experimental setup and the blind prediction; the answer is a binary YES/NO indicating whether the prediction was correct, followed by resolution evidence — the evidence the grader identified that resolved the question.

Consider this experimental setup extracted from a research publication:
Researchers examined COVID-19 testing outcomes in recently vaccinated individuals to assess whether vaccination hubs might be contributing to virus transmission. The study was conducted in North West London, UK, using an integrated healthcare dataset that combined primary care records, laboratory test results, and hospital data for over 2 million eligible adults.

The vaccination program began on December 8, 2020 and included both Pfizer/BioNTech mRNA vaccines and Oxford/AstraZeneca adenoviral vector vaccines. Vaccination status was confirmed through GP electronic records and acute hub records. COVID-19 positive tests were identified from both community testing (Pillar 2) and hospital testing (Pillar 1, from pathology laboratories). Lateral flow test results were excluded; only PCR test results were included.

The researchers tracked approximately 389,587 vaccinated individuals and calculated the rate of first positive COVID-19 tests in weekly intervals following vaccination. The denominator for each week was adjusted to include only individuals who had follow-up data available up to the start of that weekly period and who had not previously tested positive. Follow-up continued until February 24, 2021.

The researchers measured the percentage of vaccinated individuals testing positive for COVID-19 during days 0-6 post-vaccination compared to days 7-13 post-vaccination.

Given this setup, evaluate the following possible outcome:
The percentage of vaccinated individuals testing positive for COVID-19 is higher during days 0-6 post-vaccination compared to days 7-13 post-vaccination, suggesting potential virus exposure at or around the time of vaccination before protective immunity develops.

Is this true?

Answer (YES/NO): NO